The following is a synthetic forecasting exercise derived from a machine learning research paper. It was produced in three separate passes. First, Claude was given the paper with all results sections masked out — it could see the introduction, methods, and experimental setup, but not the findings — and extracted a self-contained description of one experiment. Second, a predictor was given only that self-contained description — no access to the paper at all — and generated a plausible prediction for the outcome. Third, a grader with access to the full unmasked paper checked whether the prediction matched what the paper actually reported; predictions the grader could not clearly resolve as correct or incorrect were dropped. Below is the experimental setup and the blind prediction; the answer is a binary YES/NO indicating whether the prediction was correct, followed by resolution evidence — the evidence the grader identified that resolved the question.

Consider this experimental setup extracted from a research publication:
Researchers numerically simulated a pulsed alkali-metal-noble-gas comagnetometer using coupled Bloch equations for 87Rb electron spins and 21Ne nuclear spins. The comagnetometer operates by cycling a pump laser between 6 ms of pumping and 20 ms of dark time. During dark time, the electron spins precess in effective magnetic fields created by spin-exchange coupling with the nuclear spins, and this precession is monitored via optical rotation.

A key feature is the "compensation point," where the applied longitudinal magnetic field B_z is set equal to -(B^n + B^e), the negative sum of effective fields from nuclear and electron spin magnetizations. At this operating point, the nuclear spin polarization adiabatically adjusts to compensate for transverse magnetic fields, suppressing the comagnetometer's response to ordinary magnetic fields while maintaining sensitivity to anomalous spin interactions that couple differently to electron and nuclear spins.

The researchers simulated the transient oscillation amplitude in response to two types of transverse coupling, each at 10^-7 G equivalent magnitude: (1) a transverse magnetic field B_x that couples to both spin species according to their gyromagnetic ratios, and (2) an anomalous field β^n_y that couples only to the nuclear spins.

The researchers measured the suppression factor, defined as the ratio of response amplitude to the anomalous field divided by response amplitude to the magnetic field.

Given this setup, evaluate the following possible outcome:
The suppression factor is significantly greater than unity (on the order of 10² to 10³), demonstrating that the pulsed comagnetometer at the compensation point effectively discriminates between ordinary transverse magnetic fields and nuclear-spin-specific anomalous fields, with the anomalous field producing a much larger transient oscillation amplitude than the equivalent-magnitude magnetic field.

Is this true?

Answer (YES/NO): YES